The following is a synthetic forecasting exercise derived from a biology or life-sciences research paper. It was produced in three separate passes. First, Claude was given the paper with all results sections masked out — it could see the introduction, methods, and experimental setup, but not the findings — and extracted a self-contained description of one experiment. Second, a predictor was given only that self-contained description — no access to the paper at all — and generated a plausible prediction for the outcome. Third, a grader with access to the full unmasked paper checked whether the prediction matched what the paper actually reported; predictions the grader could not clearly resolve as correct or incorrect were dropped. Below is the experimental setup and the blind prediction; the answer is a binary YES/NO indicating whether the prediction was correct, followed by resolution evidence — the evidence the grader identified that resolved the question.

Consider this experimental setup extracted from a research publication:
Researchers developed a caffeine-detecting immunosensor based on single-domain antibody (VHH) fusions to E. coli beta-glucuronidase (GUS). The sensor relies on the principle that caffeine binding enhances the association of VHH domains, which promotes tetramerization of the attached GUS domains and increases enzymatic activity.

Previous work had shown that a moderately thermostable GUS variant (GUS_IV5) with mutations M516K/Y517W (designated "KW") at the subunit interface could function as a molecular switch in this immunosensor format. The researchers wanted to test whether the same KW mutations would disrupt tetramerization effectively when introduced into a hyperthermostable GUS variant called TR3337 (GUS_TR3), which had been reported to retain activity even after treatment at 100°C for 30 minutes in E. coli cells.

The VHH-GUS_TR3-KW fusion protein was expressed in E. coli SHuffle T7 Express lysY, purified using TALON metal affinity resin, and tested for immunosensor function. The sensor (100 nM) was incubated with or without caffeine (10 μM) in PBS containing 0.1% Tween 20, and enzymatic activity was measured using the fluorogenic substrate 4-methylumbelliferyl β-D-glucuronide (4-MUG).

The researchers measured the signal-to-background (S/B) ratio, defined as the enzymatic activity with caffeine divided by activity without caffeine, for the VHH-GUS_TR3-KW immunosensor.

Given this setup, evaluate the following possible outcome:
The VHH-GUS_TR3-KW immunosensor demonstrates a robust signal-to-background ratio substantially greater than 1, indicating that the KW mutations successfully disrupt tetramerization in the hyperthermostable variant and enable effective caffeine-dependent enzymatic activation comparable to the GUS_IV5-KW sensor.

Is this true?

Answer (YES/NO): NO